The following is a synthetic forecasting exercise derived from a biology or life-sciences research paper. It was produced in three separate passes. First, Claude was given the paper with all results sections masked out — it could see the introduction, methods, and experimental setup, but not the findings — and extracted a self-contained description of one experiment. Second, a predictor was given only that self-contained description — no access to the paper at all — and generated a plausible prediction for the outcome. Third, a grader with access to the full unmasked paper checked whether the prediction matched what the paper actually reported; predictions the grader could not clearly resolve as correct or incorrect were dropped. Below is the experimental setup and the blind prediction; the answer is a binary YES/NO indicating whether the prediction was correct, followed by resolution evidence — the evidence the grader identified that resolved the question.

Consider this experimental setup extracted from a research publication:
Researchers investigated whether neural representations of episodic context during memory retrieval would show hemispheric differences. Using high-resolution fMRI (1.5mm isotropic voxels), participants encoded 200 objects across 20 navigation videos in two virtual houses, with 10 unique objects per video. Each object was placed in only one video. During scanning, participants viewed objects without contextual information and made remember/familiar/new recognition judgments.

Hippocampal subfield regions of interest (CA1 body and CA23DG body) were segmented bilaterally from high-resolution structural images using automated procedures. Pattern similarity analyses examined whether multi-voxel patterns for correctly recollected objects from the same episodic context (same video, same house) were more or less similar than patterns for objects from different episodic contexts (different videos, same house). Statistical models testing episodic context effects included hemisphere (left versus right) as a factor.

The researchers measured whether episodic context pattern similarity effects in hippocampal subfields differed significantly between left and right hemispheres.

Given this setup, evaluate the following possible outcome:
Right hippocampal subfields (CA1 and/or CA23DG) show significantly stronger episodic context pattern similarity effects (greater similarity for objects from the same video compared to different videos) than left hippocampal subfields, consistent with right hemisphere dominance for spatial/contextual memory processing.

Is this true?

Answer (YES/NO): NO